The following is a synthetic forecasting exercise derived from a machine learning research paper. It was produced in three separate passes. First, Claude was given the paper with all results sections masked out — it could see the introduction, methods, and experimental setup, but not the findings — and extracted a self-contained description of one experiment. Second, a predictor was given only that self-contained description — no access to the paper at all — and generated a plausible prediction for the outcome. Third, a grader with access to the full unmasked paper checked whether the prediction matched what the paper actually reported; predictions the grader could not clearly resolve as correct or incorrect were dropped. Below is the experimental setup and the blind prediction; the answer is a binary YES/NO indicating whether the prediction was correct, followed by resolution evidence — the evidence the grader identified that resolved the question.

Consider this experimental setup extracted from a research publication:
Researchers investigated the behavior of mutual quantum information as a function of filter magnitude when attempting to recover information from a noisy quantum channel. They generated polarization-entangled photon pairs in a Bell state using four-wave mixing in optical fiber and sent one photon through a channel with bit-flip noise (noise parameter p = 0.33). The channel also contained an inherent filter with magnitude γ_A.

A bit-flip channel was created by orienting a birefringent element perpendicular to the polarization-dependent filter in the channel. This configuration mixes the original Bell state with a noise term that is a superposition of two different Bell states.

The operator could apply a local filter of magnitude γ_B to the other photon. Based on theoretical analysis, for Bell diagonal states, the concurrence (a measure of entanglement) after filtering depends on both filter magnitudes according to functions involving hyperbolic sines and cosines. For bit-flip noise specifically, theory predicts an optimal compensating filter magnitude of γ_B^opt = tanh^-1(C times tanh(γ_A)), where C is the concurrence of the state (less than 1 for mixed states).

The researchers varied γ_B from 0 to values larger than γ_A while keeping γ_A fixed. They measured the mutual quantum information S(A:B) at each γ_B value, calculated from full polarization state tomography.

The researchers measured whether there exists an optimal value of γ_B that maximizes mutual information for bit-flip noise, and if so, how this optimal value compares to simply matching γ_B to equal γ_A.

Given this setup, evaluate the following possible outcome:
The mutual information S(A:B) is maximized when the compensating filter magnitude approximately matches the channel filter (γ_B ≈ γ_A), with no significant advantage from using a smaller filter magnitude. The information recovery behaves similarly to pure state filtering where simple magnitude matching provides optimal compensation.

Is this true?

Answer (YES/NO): NO